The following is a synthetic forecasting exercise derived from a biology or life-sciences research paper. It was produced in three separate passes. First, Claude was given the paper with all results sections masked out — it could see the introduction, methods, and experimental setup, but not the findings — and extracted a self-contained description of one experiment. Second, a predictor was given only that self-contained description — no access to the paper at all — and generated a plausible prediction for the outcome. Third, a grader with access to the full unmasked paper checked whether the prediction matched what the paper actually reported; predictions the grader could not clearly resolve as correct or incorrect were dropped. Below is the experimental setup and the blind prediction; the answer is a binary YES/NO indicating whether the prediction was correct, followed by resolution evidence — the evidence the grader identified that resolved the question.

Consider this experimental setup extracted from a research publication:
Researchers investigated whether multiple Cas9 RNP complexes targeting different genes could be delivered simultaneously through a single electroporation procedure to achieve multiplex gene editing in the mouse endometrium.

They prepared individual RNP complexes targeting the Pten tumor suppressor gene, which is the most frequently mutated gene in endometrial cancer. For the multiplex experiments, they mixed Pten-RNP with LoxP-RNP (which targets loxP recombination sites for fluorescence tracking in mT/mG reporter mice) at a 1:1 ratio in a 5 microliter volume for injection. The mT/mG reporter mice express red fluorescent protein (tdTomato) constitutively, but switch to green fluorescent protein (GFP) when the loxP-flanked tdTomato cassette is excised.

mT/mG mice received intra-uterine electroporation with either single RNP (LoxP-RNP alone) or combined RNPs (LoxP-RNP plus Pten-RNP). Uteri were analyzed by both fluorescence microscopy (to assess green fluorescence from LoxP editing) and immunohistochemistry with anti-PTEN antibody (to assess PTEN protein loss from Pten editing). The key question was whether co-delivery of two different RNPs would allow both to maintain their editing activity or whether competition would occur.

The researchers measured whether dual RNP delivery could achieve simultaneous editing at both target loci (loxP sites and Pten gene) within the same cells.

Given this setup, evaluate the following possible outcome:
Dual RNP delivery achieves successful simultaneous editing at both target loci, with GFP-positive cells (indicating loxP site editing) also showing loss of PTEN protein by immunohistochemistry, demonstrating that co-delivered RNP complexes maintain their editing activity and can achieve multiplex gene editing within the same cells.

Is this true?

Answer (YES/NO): YES